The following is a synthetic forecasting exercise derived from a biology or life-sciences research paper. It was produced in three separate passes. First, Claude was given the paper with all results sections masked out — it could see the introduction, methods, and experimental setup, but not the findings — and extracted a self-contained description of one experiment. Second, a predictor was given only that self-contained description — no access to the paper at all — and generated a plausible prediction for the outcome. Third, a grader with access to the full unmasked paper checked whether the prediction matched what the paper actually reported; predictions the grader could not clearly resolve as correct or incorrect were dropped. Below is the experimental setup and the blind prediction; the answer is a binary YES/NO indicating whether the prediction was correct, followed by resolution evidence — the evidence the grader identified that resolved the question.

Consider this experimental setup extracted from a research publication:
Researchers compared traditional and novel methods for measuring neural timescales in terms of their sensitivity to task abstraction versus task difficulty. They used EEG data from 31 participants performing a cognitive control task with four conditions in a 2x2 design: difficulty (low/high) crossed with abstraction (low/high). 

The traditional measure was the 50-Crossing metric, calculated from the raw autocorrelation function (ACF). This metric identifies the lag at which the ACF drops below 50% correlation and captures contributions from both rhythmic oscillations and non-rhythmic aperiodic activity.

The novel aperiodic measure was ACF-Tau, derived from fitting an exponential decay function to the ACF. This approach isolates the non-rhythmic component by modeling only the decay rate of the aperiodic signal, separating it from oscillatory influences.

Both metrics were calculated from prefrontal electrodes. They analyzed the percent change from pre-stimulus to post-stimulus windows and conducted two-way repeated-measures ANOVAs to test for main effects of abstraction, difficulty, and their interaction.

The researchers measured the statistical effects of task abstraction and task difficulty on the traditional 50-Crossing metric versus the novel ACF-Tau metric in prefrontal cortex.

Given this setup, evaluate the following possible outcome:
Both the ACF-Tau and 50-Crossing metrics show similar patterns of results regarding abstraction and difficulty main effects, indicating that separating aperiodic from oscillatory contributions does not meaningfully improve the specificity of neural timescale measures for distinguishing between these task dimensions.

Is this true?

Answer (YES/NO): NO